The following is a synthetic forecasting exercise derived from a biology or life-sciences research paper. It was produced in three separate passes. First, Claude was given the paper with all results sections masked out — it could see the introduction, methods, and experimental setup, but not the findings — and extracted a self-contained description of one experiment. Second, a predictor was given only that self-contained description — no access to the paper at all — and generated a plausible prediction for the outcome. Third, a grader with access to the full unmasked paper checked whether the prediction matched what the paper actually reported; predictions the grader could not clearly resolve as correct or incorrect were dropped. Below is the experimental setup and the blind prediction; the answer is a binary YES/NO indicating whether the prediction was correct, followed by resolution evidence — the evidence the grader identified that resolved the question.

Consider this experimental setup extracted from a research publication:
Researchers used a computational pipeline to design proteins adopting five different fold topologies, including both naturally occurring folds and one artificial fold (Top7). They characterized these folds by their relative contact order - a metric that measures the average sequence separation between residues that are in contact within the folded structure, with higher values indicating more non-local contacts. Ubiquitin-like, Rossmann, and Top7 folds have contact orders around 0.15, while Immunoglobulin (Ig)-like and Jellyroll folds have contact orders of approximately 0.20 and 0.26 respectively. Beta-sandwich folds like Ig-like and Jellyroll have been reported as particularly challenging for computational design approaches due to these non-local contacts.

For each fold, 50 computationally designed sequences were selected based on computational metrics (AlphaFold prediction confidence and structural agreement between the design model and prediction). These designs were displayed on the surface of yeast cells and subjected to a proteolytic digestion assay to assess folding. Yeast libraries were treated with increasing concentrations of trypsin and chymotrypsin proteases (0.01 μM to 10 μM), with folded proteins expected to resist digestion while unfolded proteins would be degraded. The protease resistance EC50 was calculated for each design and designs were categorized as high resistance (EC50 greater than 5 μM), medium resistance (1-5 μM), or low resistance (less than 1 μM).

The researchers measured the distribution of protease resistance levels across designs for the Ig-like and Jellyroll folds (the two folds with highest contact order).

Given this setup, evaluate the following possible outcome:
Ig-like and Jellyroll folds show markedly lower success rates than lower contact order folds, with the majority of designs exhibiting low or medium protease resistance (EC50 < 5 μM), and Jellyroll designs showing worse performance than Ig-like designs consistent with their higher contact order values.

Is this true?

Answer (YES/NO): NO